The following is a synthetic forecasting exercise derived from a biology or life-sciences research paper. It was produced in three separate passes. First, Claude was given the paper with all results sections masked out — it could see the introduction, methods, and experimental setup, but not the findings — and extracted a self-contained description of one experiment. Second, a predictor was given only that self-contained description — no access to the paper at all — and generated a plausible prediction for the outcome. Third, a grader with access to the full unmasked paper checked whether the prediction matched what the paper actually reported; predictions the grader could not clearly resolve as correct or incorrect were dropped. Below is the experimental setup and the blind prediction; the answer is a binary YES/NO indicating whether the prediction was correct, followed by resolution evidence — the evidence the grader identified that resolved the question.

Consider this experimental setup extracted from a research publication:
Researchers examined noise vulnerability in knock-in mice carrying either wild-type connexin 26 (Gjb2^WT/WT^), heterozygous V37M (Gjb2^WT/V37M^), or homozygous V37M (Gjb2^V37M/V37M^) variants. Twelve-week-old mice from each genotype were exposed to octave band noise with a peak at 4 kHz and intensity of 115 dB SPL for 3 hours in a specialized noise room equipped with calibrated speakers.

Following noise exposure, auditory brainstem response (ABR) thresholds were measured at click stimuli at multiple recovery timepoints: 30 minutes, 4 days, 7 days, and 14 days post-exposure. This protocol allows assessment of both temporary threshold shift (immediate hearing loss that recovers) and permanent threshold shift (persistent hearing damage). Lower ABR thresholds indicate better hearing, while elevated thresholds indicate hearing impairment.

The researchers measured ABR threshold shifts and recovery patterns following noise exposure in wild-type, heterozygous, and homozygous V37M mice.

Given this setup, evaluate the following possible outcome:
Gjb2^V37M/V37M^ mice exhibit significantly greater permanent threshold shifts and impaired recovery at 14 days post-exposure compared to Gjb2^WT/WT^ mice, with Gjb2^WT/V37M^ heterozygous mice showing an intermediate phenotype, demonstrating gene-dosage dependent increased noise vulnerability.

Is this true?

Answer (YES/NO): NO